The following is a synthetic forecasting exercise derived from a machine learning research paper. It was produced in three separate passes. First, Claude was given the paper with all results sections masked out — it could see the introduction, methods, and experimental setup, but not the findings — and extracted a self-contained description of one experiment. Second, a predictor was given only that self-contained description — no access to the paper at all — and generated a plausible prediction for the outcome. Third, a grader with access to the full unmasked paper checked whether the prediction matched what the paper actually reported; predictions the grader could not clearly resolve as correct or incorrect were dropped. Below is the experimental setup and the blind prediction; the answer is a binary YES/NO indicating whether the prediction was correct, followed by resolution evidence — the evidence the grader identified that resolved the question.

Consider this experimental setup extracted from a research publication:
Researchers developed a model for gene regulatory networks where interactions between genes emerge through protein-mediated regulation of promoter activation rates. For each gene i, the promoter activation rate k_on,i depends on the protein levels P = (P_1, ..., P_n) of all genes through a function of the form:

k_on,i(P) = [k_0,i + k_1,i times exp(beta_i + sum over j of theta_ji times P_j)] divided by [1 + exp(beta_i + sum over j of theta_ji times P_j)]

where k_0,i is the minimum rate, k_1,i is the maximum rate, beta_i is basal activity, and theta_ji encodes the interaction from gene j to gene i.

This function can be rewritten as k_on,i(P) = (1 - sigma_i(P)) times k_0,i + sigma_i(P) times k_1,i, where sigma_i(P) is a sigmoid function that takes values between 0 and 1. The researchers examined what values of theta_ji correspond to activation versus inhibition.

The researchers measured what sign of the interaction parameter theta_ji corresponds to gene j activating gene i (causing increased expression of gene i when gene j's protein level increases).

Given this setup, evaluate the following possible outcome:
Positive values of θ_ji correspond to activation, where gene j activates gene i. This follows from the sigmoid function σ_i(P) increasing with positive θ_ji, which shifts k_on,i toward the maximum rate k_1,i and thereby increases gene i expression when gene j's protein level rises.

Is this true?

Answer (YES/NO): YES